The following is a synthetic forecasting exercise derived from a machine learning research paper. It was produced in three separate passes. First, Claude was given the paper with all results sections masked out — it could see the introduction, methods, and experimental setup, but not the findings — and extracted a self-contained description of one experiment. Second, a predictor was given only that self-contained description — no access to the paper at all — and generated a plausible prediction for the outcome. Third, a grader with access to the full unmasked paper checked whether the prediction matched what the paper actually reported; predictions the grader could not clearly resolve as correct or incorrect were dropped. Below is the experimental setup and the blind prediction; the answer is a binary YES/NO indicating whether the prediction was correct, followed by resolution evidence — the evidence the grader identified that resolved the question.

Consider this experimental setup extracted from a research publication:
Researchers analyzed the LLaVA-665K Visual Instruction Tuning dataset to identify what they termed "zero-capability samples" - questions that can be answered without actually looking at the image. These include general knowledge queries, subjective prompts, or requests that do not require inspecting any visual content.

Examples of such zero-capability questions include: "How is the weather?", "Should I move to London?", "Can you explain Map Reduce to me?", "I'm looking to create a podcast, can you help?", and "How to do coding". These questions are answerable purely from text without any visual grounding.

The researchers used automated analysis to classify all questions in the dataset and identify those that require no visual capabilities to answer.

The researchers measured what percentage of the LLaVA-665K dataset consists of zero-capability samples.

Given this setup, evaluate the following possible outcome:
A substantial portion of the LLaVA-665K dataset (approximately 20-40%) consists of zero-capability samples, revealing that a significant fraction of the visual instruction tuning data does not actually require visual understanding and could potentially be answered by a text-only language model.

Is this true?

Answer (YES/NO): NO